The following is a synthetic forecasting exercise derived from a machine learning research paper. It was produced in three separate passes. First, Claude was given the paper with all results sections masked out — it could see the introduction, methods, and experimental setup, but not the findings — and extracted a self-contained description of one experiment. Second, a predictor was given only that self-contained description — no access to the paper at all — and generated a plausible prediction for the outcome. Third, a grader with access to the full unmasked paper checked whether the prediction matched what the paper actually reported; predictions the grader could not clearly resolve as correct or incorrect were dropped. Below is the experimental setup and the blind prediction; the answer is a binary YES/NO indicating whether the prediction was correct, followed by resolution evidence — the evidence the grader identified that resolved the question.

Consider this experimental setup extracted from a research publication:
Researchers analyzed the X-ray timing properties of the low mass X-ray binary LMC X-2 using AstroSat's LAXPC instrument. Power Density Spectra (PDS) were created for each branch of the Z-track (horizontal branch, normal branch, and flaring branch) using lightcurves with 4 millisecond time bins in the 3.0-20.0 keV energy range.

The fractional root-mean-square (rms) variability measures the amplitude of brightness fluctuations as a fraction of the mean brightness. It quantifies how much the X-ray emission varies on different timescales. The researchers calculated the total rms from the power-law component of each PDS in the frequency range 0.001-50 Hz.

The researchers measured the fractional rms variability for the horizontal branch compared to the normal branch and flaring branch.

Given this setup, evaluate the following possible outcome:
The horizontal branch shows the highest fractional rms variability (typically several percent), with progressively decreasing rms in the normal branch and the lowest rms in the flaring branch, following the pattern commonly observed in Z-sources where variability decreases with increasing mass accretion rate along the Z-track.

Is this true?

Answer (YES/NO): NO